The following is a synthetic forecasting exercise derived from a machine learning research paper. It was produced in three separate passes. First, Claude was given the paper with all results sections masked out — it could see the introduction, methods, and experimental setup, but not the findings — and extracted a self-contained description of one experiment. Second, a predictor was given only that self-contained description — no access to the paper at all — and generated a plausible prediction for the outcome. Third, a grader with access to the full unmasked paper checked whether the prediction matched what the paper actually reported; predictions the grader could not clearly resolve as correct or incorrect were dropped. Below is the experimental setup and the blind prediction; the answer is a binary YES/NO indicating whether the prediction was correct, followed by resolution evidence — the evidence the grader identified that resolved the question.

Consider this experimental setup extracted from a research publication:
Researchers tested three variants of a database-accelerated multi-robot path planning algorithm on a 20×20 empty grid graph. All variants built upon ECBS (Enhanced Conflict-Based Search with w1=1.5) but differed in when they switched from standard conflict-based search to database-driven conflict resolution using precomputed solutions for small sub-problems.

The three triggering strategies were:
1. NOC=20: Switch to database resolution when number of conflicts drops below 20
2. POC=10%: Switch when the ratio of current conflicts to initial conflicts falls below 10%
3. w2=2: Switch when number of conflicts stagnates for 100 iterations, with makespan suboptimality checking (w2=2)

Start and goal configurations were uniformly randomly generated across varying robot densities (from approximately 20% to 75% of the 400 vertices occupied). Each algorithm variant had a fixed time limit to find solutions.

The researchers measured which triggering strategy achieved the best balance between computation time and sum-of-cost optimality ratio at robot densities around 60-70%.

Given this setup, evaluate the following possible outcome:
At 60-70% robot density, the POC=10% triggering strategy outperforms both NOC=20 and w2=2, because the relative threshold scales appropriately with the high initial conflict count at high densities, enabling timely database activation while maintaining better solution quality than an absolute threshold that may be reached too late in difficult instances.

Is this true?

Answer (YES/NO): NO